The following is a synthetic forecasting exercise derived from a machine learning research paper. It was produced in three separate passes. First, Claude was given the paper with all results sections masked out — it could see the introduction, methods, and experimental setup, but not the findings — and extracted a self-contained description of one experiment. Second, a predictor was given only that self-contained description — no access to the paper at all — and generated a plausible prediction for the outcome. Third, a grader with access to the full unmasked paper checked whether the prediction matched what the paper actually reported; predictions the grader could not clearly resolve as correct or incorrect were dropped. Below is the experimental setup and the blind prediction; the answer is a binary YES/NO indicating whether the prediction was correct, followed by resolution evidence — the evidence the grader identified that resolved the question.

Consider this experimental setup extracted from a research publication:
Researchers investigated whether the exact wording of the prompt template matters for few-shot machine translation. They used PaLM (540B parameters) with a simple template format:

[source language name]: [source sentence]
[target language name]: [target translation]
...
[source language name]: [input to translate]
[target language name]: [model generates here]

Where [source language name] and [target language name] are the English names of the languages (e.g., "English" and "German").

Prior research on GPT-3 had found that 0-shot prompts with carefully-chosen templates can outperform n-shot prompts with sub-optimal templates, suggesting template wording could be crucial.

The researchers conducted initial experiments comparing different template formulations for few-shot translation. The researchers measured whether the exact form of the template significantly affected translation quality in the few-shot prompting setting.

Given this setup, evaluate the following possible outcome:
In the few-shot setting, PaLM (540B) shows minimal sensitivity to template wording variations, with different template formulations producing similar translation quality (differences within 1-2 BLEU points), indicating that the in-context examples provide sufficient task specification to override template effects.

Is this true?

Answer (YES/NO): NO